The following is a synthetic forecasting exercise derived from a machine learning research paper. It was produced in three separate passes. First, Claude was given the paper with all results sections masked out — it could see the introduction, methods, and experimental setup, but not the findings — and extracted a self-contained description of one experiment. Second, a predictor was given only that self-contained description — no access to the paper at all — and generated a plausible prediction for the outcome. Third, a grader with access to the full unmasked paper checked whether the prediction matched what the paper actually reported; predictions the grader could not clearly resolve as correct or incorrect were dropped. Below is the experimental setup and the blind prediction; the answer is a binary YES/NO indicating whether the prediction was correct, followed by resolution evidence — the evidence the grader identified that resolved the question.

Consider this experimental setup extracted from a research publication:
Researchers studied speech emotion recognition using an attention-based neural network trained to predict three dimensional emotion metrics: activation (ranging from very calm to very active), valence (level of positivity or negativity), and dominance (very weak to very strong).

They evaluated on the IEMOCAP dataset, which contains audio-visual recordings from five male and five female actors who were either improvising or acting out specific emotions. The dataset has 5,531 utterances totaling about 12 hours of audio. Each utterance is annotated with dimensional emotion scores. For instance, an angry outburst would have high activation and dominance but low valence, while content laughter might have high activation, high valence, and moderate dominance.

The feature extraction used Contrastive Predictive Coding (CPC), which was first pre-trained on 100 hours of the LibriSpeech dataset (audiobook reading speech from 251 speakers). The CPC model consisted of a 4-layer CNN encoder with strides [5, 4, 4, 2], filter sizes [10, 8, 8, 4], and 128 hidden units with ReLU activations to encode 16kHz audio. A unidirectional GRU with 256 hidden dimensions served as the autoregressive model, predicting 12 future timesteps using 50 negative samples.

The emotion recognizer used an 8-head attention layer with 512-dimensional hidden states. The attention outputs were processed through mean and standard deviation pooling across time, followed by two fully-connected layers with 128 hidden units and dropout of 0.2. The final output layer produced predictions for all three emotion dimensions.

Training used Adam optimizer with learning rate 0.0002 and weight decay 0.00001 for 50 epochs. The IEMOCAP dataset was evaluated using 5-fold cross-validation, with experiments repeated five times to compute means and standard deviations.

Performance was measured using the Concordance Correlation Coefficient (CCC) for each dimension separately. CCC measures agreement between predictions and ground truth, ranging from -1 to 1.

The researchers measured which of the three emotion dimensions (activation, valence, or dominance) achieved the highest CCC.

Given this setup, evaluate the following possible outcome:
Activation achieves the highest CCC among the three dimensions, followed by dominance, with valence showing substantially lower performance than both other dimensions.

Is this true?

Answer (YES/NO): NO